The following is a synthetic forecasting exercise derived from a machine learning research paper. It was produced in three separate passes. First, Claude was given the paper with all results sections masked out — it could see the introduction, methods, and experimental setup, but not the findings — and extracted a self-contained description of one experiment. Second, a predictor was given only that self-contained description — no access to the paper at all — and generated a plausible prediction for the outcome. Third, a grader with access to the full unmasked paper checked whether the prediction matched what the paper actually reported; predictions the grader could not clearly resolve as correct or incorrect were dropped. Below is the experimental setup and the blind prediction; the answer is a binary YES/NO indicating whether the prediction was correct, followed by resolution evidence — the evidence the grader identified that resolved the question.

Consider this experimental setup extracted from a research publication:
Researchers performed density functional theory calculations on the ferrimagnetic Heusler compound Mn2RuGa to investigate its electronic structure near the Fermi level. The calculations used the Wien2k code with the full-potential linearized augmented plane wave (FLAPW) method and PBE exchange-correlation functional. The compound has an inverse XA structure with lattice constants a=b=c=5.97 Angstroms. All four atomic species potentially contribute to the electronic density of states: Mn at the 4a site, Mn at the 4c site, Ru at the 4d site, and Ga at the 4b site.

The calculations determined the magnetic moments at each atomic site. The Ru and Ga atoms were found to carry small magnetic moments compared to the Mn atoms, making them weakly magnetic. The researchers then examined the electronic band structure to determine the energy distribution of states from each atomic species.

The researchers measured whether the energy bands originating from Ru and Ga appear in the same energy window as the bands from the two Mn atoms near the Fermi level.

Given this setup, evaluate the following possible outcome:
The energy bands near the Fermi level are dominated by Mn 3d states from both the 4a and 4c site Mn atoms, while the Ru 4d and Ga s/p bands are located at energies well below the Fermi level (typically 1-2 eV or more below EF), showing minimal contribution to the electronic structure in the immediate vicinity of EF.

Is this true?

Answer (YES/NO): NO